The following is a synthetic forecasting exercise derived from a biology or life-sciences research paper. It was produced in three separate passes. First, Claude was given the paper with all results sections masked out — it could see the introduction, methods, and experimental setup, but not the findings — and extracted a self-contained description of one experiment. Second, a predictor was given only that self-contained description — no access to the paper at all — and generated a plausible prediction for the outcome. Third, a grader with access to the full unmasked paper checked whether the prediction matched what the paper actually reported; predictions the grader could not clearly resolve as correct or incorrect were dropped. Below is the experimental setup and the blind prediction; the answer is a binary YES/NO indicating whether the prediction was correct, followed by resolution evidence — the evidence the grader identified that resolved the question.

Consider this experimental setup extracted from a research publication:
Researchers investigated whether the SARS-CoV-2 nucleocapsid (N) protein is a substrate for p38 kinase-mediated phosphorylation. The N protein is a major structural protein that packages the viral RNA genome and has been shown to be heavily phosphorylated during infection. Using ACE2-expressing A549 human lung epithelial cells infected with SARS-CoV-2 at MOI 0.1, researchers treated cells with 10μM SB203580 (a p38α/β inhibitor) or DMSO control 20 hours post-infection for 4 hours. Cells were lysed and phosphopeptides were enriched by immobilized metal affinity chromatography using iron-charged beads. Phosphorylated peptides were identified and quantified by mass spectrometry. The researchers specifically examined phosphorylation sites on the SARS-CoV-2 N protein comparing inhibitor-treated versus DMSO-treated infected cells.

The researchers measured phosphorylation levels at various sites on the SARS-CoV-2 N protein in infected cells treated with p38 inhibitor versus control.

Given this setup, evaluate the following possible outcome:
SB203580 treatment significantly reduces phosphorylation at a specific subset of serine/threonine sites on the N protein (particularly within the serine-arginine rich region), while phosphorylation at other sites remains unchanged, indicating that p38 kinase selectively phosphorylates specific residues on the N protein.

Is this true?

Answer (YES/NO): NO